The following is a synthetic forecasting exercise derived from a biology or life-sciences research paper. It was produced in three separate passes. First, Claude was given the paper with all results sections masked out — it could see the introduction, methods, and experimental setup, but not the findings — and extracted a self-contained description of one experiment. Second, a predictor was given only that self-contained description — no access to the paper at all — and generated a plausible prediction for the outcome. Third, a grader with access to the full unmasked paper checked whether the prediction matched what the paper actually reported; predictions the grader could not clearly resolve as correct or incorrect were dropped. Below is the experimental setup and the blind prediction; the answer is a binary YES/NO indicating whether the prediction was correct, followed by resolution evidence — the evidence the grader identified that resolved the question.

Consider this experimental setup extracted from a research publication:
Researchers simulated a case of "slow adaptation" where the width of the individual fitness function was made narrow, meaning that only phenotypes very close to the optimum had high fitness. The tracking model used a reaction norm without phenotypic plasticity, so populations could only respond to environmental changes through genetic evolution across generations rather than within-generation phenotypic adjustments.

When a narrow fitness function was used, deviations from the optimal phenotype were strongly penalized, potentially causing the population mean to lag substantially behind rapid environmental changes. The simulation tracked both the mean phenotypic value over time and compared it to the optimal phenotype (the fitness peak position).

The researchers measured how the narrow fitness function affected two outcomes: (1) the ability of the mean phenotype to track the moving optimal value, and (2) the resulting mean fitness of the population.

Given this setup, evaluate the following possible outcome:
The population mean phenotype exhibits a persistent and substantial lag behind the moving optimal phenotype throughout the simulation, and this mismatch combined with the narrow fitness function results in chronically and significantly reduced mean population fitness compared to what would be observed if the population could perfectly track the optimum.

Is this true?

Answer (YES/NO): NO